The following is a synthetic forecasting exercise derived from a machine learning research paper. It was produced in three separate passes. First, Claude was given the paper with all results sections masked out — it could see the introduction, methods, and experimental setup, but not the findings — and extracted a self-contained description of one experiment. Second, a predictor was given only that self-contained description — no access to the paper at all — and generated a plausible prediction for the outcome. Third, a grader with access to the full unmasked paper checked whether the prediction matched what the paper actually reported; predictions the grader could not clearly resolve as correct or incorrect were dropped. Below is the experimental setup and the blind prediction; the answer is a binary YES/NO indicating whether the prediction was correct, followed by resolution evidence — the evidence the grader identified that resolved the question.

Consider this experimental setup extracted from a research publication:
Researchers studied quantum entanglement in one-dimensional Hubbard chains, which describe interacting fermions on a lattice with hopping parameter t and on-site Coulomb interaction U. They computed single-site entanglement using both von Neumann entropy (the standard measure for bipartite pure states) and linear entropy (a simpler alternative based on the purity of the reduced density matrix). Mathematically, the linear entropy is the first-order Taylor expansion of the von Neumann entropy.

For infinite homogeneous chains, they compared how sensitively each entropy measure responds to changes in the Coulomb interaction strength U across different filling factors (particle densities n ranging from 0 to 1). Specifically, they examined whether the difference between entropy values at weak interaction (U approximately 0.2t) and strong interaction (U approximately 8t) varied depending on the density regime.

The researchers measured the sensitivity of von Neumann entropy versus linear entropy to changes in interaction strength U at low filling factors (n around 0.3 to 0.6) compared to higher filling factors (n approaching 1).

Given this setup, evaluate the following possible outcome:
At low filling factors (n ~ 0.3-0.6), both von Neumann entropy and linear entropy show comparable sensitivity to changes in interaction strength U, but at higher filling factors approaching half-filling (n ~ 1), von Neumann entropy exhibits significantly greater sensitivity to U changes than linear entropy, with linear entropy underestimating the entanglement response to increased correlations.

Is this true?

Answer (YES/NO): NO